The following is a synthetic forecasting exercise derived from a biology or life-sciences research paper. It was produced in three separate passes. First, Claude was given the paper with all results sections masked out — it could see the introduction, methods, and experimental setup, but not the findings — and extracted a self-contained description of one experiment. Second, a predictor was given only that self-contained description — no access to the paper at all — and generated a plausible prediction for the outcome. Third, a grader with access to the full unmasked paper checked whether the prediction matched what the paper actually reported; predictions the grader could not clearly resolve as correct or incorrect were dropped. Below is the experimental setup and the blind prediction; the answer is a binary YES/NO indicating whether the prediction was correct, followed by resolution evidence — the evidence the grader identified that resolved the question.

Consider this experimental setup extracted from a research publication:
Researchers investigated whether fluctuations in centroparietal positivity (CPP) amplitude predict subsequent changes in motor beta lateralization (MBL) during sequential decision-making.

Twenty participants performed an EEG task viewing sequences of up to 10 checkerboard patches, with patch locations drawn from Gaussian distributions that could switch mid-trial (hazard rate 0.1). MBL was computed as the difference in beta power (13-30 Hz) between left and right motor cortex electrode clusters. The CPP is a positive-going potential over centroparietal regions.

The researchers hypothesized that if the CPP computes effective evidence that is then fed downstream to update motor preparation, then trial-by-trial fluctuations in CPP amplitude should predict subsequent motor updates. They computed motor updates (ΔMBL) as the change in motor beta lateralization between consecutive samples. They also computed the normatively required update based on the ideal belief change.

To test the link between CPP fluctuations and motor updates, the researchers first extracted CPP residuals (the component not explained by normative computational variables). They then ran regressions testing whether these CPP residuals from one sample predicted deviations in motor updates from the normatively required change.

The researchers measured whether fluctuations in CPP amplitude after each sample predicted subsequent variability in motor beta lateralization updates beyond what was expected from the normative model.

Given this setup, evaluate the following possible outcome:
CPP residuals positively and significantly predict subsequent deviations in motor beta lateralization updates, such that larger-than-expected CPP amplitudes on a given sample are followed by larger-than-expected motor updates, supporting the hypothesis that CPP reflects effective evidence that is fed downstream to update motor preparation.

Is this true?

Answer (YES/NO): YES